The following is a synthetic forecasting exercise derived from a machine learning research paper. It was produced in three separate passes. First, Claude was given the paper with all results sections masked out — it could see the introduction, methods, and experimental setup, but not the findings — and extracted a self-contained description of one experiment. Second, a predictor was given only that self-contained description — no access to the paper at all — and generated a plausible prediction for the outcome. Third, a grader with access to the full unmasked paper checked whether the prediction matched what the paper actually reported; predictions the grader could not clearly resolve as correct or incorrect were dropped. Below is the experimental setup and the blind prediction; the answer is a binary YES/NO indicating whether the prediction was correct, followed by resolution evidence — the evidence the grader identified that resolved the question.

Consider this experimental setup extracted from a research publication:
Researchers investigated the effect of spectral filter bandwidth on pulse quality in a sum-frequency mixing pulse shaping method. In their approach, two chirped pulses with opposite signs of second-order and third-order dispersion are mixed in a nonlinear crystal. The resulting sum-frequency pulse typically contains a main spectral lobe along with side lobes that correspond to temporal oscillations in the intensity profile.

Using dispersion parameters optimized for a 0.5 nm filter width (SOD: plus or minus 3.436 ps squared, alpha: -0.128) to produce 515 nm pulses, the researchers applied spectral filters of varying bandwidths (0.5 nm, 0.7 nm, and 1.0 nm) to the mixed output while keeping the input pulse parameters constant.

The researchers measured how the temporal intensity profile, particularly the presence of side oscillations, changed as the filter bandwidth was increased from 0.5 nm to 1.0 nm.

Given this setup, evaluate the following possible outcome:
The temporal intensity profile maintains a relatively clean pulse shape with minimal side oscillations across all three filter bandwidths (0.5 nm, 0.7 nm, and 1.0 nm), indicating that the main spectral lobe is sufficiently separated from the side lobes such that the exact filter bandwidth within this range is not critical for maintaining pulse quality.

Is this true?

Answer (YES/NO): NO